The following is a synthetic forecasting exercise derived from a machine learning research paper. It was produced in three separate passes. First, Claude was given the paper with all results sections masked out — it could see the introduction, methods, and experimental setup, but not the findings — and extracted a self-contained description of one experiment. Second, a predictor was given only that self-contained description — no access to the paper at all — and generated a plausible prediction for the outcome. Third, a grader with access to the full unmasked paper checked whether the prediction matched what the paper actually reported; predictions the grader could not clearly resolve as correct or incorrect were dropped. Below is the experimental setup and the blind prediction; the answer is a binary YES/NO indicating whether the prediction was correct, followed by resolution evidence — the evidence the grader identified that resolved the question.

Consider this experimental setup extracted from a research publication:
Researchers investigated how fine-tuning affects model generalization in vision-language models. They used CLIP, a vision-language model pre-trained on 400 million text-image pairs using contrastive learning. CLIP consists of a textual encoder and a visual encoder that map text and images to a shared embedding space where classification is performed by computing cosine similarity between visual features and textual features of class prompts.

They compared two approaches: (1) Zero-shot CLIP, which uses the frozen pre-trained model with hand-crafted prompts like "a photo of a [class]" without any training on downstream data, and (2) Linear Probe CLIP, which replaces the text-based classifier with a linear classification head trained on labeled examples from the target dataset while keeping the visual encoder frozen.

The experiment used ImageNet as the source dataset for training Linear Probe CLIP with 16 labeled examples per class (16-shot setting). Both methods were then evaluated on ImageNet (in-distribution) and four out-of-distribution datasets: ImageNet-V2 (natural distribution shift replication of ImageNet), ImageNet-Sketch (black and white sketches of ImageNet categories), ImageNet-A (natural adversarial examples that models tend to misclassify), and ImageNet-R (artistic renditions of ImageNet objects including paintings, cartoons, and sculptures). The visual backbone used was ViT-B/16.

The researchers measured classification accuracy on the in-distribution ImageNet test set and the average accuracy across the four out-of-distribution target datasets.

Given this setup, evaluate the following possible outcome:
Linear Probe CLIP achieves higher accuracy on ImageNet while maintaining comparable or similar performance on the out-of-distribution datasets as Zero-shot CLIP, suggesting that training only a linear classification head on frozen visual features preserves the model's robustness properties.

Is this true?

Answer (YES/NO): NO